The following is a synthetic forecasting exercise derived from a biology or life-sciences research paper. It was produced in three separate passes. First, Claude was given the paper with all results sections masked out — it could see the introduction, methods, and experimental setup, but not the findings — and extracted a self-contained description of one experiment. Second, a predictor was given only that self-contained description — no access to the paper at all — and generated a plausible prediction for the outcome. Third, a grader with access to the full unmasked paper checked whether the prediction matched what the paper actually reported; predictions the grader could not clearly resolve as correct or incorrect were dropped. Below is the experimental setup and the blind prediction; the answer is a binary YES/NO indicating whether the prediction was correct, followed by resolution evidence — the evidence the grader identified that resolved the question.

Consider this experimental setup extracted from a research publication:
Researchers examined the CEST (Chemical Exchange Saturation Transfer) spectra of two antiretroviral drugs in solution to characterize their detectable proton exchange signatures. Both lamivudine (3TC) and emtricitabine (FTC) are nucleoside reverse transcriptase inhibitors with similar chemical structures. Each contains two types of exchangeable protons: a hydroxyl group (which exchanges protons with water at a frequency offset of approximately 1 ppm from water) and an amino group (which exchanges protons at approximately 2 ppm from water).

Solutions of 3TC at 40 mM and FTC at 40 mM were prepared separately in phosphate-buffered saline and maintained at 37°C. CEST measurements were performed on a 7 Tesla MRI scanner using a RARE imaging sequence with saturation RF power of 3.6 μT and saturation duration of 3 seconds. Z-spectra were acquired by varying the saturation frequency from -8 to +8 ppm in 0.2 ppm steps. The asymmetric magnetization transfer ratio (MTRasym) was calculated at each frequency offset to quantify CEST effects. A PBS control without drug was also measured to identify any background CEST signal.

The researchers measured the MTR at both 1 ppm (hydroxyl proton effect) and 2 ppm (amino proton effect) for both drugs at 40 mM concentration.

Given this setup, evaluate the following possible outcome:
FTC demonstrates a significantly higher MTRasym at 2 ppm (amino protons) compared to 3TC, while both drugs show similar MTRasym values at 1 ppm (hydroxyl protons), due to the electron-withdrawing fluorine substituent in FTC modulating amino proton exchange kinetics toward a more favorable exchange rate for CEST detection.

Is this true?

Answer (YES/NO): NO